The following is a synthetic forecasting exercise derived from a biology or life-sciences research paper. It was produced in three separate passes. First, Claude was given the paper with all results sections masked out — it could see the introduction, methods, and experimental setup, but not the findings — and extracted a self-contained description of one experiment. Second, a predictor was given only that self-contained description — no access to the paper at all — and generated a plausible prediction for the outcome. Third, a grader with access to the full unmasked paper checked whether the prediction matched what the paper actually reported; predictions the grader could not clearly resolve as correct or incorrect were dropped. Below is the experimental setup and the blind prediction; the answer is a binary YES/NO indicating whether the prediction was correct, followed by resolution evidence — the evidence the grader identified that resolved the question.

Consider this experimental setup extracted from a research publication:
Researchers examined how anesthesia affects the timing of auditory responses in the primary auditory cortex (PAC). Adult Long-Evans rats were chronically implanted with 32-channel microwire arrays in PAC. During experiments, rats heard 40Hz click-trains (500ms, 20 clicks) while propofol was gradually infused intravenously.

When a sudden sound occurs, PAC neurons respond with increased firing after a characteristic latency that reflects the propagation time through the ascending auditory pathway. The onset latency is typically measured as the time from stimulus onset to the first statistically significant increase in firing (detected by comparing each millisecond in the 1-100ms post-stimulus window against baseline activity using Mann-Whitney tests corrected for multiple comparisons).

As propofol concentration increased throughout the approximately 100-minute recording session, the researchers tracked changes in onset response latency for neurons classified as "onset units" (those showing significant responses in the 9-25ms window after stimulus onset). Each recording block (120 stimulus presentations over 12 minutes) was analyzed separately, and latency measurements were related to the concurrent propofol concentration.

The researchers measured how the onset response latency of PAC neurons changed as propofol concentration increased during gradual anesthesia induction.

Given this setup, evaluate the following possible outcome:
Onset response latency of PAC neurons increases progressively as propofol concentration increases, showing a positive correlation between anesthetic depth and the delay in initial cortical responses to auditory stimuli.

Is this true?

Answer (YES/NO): NO